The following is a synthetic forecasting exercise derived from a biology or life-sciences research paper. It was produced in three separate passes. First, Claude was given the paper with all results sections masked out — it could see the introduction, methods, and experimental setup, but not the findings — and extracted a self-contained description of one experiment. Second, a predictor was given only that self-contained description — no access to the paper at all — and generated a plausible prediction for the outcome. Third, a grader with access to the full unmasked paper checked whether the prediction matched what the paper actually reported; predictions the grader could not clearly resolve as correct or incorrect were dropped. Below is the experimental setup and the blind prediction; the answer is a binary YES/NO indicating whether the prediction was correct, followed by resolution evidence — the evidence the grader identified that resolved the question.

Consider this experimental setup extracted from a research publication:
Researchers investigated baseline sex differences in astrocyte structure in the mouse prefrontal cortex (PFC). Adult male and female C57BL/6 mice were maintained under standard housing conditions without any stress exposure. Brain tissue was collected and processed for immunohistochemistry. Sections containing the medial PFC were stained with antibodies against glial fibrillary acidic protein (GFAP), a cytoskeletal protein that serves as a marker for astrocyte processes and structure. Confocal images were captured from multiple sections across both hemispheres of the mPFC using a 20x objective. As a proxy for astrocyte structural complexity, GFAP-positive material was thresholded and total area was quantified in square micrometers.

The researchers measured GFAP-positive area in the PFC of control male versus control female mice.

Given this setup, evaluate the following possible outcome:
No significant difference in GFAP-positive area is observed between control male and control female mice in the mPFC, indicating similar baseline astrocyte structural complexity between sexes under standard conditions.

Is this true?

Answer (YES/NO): NO